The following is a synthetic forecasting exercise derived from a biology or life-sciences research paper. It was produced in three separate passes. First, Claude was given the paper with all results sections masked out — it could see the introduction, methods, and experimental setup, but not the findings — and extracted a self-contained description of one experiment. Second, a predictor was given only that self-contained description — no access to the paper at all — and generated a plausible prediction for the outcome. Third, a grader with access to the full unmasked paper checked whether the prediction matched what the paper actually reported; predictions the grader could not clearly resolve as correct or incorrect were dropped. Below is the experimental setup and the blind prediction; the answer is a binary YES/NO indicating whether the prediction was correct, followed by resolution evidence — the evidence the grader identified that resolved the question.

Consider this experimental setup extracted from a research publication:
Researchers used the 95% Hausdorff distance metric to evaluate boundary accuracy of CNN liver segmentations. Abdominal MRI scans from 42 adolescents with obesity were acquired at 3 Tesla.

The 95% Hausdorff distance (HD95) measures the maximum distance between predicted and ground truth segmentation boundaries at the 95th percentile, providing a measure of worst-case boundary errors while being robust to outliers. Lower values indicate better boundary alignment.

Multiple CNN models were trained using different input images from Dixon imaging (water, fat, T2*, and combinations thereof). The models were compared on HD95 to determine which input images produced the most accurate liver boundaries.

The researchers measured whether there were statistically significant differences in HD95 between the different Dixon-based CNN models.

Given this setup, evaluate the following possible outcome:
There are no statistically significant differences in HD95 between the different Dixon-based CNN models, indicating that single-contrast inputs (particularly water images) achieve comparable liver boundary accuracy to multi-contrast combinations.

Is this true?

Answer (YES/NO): NO